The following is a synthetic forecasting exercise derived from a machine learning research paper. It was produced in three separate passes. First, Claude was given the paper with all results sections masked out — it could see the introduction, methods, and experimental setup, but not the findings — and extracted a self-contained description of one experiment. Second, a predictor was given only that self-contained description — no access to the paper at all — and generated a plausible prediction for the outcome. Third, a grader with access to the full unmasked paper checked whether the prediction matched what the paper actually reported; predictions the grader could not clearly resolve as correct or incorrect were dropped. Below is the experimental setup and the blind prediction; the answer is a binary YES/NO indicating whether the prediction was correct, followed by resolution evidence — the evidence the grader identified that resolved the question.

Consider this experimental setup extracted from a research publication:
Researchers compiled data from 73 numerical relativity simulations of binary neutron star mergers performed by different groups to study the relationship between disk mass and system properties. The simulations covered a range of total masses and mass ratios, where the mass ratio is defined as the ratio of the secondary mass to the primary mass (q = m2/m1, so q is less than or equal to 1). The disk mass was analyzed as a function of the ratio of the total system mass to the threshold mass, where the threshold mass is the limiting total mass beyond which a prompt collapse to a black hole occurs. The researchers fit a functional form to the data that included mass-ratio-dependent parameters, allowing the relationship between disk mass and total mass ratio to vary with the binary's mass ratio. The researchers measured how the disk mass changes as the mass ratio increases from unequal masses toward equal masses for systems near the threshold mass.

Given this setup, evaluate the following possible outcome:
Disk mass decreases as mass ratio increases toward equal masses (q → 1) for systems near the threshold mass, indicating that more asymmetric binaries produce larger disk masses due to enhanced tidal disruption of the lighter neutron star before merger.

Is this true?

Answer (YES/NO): NO